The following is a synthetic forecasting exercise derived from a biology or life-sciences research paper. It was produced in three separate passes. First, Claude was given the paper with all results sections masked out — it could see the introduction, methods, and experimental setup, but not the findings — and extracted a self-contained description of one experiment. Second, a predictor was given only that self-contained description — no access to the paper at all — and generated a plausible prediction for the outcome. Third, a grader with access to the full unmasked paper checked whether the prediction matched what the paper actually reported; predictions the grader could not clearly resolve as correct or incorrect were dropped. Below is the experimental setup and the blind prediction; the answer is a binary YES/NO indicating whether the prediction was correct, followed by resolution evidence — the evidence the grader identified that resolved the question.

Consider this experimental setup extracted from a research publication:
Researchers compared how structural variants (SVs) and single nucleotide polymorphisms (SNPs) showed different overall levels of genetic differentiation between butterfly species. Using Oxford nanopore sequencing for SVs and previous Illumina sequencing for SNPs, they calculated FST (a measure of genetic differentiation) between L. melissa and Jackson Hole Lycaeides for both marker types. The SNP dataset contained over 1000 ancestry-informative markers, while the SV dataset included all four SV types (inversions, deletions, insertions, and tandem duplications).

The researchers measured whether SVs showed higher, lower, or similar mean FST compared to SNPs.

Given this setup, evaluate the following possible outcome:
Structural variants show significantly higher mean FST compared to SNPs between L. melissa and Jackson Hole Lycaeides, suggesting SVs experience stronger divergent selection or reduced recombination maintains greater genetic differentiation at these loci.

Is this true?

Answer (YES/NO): NO